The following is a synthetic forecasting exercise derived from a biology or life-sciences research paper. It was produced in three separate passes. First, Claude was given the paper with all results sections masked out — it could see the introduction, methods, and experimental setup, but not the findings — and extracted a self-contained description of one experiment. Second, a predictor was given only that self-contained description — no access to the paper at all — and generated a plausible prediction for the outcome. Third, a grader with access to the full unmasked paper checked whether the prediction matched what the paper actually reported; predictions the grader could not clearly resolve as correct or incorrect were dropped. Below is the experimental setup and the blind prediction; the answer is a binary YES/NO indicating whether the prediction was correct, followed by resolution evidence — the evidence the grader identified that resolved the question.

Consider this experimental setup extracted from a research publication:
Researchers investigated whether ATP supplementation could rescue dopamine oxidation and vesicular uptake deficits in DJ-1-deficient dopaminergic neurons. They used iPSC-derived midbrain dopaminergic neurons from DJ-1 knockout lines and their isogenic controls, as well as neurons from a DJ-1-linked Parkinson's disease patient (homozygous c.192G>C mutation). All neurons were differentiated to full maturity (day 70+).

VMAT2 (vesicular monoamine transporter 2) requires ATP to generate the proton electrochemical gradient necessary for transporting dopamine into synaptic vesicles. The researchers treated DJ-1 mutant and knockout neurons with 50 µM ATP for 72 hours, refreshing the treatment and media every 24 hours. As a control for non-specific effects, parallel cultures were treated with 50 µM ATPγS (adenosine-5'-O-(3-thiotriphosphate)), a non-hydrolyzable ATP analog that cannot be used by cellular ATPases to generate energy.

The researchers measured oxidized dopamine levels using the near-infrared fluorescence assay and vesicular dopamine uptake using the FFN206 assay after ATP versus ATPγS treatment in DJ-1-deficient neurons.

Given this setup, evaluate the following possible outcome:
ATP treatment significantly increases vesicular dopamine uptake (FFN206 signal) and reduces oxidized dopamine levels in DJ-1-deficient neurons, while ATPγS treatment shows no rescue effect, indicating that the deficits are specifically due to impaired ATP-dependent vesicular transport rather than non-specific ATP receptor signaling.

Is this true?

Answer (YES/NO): YES